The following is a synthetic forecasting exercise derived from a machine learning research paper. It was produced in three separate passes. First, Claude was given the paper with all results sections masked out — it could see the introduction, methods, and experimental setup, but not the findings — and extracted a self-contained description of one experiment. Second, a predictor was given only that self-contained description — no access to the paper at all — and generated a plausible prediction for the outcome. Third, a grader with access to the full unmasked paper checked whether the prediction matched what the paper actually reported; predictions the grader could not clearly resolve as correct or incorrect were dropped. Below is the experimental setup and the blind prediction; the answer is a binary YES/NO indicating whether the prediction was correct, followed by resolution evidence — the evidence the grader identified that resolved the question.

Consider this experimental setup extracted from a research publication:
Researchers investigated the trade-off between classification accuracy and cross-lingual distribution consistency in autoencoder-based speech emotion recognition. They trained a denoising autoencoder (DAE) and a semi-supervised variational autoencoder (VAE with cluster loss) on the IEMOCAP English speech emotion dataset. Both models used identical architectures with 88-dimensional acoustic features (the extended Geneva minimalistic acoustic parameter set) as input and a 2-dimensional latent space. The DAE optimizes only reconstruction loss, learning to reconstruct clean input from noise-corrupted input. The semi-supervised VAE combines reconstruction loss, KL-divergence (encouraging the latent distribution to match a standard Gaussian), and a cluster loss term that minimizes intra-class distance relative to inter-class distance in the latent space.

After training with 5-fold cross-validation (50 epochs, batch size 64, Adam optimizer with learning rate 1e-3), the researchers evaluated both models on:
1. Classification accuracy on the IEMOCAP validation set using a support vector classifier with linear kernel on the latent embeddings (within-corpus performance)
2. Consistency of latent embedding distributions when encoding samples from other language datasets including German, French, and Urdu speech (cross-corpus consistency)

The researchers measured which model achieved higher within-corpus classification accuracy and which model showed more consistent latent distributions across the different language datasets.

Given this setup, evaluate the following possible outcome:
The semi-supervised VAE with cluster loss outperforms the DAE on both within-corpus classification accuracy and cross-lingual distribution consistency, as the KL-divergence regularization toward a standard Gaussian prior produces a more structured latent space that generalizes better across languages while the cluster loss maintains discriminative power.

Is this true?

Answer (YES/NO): NO